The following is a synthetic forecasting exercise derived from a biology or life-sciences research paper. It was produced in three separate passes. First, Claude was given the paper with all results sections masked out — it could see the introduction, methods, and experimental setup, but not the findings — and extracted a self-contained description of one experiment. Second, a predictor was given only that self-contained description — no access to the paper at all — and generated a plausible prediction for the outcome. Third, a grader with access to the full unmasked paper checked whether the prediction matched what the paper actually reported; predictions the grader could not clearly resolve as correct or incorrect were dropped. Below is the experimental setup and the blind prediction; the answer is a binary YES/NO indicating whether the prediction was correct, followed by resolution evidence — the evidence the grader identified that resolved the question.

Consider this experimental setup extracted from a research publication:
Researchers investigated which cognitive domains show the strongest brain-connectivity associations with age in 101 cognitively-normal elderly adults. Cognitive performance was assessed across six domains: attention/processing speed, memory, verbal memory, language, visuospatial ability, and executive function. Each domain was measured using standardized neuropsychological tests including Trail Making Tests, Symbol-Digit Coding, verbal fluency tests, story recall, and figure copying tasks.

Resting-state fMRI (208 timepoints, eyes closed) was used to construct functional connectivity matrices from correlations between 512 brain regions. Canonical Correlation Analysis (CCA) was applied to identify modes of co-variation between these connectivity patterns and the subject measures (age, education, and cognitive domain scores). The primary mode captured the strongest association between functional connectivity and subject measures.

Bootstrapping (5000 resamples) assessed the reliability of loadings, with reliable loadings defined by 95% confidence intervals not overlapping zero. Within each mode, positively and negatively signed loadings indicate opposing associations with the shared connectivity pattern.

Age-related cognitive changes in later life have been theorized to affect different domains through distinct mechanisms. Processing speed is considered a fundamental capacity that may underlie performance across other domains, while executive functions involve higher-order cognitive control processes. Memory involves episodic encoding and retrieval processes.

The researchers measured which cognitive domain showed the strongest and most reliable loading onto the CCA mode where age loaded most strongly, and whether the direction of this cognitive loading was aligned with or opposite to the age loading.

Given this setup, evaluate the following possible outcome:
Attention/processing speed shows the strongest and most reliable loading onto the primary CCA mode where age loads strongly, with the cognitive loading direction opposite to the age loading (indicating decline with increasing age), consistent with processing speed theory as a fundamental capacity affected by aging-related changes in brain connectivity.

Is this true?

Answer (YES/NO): YES